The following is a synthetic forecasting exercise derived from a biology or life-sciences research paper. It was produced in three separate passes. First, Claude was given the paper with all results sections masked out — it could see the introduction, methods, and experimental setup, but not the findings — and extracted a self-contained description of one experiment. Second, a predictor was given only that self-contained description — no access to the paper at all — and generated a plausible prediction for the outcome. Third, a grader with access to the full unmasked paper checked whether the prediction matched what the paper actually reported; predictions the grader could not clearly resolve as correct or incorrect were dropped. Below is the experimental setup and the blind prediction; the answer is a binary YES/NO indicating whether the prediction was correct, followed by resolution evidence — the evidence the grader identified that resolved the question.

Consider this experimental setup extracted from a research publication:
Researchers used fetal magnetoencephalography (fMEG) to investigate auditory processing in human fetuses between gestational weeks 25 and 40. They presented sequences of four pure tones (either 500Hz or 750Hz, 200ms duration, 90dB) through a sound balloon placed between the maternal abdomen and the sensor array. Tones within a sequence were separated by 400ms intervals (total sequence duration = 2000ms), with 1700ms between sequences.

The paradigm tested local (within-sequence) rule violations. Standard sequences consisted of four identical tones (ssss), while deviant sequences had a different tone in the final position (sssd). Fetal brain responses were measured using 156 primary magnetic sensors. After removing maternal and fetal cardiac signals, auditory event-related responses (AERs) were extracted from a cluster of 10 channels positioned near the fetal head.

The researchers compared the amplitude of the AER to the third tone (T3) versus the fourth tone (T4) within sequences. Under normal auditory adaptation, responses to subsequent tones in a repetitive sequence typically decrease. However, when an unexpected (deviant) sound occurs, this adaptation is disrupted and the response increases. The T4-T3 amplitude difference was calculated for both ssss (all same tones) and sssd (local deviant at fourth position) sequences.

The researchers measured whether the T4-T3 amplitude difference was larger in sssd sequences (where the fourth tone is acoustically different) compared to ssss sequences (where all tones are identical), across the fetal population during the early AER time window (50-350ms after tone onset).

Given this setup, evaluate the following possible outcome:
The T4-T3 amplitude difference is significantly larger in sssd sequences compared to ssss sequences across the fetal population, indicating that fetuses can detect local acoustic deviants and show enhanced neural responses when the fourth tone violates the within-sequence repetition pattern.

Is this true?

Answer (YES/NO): NO